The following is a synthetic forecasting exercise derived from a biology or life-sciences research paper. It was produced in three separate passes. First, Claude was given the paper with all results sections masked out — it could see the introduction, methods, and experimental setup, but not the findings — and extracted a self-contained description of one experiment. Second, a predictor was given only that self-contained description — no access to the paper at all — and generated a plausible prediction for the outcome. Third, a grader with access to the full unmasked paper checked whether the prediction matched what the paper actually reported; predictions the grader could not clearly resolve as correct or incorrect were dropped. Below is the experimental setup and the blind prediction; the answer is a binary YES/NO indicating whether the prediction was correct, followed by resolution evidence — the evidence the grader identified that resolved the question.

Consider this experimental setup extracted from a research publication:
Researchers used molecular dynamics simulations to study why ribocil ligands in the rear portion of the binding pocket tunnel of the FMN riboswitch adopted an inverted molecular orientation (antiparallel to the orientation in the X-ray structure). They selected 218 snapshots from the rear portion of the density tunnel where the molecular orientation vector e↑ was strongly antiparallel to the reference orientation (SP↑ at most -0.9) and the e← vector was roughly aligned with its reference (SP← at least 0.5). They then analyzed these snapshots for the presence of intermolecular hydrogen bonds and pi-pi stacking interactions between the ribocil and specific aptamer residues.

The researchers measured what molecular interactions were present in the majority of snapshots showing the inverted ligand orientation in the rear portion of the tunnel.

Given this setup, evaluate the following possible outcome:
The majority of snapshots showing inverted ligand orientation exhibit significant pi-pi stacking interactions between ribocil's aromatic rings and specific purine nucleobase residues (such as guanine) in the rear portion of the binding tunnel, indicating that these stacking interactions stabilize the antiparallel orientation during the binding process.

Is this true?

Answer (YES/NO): NO